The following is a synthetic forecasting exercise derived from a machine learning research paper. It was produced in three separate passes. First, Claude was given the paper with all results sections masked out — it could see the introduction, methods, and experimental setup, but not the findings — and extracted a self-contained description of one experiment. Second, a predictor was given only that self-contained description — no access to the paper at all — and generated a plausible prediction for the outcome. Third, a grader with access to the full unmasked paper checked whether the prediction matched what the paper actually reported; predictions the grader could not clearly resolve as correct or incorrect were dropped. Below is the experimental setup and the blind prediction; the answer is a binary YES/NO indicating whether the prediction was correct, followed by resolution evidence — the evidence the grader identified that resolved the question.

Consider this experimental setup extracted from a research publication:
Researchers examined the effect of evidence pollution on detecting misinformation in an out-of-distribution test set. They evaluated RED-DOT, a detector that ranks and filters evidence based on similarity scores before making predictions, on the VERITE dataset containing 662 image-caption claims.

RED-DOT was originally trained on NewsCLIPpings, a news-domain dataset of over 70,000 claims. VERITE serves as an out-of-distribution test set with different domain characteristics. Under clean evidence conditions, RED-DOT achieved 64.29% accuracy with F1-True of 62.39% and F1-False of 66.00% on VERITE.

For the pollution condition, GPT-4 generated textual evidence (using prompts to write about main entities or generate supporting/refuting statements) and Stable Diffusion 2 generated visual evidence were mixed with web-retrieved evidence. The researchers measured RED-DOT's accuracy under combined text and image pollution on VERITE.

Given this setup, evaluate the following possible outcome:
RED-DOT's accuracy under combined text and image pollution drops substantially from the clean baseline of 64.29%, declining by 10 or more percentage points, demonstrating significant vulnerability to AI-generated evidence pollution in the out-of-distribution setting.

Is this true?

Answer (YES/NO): YES